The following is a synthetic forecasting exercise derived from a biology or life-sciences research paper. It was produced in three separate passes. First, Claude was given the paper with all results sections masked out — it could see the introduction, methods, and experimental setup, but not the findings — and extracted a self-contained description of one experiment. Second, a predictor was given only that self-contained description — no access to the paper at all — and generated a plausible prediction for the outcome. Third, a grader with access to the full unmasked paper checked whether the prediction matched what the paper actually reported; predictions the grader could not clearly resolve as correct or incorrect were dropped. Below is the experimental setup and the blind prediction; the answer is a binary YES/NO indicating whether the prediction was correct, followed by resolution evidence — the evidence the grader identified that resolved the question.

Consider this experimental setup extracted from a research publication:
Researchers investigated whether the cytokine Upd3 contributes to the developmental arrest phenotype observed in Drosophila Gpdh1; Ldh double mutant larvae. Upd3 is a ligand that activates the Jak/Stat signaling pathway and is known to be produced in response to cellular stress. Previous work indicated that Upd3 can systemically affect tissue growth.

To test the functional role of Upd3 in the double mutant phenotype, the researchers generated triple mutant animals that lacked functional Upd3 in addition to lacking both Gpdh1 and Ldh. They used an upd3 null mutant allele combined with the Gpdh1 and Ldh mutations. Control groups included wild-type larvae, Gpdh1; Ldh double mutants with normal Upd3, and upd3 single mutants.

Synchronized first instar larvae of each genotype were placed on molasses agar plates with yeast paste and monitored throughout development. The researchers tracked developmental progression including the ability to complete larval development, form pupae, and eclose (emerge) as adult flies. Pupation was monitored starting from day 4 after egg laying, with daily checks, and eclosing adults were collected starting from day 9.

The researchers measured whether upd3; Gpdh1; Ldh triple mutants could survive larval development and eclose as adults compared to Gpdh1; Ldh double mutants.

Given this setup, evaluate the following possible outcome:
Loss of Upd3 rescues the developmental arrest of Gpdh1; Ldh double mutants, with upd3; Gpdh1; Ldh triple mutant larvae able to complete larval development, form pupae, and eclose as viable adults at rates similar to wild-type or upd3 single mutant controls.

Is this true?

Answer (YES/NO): NO